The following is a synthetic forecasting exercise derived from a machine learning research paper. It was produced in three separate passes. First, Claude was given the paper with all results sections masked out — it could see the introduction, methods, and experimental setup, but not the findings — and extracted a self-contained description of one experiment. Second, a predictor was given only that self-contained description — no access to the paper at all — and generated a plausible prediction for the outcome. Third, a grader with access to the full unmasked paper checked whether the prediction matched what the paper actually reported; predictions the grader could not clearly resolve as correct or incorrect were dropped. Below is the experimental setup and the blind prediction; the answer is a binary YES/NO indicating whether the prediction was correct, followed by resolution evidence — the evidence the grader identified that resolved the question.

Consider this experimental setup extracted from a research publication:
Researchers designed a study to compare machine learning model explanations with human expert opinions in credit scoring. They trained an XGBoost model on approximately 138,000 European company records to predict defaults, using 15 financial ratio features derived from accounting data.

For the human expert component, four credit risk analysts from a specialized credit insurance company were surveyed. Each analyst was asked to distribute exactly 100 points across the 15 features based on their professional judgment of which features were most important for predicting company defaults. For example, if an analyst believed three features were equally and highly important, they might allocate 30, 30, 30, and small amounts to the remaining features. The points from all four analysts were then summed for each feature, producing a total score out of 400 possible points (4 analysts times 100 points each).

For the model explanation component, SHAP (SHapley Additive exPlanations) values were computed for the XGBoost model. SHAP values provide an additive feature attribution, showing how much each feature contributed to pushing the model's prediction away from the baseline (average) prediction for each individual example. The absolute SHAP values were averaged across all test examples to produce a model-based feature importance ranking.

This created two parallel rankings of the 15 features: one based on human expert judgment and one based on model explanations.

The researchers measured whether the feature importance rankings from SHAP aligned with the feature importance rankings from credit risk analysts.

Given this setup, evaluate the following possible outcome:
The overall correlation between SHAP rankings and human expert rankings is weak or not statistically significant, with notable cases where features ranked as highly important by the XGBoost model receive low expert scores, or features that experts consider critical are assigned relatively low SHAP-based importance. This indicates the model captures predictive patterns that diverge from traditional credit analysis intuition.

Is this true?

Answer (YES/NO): YES